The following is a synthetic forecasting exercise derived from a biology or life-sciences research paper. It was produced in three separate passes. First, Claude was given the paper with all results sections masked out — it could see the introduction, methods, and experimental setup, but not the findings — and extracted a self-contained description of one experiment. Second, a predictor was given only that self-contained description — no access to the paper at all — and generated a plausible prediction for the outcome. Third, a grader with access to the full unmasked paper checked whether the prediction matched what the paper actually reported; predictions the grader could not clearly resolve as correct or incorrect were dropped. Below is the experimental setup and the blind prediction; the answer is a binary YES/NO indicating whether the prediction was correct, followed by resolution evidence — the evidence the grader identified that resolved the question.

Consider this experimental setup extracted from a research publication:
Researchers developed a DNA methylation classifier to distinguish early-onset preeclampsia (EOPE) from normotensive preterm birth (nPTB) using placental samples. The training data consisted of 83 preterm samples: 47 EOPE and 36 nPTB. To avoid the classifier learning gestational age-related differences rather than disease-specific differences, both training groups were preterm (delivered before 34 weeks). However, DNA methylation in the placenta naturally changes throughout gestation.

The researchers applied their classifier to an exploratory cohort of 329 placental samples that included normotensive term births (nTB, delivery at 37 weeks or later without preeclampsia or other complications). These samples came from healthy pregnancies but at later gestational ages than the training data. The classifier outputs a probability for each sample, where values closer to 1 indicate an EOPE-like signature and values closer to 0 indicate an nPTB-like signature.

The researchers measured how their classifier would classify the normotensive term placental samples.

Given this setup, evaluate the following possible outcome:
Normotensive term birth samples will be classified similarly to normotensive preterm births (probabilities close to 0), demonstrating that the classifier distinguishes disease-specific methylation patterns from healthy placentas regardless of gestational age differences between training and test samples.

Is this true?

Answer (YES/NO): YES